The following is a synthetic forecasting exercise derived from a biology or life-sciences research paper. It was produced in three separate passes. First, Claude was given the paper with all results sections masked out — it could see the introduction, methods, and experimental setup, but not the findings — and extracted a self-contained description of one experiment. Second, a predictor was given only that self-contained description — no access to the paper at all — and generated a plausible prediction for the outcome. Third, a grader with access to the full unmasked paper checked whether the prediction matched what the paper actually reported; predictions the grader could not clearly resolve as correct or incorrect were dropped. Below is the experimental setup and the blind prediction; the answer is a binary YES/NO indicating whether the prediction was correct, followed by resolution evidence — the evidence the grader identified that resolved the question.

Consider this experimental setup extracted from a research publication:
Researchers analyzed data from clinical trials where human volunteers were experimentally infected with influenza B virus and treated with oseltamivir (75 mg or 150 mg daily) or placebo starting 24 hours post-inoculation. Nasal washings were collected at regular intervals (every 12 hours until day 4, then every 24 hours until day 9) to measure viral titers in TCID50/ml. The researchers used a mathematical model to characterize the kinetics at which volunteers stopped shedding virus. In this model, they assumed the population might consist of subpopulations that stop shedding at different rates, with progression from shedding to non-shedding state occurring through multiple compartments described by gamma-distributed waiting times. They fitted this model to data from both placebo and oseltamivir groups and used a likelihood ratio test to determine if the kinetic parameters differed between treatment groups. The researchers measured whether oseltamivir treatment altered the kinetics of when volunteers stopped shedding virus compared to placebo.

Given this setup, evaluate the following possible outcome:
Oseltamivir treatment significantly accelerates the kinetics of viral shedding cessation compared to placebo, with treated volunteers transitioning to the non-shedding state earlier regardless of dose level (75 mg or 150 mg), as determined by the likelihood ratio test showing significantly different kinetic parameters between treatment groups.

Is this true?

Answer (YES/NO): NO